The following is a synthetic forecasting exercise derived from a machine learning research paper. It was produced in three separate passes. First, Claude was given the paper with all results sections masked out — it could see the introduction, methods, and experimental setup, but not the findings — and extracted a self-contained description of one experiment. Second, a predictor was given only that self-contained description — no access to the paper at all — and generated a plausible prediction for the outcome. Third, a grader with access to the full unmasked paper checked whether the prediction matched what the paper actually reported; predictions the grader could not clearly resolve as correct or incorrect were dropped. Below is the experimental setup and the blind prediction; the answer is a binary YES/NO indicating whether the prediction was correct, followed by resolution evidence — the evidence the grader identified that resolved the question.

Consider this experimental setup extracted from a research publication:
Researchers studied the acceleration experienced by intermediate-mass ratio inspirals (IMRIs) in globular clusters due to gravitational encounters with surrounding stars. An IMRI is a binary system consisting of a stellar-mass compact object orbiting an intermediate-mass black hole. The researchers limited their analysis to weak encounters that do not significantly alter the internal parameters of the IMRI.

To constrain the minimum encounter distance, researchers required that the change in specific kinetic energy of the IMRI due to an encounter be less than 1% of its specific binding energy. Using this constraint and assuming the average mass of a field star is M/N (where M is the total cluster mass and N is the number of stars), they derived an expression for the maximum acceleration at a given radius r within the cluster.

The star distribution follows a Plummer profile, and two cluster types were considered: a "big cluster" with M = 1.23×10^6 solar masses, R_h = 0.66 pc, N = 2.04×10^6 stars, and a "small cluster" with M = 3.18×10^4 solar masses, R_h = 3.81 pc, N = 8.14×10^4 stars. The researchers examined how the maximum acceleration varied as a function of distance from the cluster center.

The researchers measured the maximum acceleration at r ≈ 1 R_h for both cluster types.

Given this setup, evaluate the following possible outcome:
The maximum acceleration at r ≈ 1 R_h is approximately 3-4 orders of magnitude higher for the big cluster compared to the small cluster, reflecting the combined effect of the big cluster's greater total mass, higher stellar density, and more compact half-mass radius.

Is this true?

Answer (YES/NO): NO